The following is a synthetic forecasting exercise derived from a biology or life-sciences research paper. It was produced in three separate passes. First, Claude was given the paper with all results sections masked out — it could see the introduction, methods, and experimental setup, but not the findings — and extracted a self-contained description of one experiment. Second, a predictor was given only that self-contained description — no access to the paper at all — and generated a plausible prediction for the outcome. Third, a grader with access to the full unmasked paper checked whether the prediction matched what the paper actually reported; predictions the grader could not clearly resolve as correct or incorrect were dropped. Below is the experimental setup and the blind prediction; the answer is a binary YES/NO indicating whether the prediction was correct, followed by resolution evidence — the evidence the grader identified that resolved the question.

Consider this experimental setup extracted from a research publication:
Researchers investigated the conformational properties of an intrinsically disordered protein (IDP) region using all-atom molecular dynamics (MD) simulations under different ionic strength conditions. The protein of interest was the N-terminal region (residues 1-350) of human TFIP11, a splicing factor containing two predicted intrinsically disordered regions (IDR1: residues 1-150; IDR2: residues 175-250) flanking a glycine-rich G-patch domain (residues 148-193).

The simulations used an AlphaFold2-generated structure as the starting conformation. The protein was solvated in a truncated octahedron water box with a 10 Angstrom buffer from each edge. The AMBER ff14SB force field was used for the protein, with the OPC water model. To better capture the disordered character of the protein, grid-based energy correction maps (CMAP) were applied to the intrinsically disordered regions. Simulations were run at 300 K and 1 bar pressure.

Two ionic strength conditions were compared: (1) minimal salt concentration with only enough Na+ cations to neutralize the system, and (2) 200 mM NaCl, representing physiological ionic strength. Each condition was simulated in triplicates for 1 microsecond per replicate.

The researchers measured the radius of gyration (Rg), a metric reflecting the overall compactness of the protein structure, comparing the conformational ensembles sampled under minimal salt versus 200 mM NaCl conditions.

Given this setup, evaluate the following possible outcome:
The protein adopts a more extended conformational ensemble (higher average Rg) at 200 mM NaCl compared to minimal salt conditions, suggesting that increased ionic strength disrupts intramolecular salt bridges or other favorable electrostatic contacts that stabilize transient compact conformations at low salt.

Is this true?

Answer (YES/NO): YES